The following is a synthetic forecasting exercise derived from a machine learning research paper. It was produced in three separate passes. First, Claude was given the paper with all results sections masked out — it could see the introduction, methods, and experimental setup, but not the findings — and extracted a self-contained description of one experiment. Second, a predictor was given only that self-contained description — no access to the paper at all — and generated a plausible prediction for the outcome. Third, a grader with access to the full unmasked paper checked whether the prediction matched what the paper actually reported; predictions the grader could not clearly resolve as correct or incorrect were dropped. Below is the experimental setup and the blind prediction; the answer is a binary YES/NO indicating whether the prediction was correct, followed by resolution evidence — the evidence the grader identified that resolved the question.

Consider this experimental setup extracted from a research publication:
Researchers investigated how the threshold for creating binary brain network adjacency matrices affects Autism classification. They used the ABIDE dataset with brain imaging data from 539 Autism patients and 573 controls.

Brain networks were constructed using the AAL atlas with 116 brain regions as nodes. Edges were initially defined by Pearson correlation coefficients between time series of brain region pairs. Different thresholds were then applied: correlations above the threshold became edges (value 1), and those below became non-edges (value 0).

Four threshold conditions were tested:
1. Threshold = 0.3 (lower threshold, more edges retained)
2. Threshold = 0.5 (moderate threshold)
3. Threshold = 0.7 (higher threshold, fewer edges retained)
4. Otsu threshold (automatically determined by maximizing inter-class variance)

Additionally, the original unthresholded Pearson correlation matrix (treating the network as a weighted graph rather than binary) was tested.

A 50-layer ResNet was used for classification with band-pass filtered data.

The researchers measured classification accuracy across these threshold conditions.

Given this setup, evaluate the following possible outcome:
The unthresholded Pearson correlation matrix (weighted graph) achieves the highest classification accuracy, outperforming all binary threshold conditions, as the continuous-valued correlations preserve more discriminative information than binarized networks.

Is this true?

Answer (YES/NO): YES